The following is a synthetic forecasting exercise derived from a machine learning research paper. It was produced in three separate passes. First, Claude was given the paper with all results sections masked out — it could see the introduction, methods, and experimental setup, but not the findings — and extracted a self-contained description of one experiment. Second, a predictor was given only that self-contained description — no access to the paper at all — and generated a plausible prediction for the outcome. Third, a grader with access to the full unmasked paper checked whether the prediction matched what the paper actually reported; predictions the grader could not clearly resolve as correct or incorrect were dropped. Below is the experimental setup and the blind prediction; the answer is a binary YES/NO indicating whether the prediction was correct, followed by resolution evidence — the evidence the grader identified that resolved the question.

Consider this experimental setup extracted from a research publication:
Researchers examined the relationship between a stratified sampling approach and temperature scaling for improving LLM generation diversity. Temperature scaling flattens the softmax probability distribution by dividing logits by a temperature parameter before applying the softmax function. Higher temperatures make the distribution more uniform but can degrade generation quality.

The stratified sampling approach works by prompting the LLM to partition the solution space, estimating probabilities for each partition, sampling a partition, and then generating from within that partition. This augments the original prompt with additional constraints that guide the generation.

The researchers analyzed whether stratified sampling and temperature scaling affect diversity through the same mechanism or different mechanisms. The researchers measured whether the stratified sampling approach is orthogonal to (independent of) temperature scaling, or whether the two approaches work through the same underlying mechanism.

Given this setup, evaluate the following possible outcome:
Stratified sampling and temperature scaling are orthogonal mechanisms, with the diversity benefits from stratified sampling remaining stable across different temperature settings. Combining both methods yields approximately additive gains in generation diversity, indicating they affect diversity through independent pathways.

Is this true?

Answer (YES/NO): YES